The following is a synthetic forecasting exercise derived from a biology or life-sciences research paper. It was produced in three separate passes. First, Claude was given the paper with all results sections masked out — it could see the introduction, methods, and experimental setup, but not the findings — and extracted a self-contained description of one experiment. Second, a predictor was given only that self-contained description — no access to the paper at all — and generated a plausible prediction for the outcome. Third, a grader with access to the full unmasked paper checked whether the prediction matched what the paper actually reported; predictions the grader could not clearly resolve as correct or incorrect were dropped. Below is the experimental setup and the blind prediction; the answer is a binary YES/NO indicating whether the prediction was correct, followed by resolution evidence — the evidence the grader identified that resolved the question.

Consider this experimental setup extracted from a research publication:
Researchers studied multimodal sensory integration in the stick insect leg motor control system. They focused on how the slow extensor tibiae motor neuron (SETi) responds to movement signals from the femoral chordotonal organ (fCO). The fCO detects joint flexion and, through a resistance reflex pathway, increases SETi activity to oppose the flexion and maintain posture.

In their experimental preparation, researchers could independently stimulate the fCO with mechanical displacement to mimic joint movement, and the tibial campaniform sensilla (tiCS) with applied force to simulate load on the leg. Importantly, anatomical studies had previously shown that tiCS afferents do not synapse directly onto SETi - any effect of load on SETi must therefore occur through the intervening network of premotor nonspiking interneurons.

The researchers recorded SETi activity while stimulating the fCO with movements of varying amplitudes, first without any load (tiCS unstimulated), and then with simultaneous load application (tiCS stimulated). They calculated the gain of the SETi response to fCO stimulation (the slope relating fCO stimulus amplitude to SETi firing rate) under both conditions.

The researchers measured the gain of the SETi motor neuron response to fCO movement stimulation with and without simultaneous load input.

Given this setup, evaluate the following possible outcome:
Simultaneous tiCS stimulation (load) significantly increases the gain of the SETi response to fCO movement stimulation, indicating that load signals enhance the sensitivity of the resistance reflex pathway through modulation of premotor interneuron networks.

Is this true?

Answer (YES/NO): NO